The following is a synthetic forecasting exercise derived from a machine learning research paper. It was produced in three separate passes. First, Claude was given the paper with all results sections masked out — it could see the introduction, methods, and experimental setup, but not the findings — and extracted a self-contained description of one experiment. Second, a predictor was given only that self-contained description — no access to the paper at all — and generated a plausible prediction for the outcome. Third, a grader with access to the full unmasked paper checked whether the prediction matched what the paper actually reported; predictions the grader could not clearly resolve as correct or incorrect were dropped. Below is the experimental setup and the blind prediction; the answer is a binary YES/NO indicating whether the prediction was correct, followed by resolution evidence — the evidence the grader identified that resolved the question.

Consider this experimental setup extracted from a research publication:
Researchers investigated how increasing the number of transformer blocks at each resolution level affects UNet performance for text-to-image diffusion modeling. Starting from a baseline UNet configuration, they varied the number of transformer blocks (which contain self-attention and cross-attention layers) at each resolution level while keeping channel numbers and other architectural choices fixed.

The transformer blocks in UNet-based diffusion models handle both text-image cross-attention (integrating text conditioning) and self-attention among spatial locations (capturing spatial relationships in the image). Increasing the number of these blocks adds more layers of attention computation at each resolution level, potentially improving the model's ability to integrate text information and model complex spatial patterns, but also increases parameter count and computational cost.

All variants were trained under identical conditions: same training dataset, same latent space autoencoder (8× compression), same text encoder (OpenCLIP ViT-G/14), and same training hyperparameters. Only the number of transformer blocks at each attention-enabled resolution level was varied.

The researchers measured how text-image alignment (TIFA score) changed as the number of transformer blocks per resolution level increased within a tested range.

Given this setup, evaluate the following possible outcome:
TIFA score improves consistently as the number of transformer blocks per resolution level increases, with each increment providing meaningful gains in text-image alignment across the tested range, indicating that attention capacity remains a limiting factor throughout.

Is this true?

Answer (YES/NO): NO